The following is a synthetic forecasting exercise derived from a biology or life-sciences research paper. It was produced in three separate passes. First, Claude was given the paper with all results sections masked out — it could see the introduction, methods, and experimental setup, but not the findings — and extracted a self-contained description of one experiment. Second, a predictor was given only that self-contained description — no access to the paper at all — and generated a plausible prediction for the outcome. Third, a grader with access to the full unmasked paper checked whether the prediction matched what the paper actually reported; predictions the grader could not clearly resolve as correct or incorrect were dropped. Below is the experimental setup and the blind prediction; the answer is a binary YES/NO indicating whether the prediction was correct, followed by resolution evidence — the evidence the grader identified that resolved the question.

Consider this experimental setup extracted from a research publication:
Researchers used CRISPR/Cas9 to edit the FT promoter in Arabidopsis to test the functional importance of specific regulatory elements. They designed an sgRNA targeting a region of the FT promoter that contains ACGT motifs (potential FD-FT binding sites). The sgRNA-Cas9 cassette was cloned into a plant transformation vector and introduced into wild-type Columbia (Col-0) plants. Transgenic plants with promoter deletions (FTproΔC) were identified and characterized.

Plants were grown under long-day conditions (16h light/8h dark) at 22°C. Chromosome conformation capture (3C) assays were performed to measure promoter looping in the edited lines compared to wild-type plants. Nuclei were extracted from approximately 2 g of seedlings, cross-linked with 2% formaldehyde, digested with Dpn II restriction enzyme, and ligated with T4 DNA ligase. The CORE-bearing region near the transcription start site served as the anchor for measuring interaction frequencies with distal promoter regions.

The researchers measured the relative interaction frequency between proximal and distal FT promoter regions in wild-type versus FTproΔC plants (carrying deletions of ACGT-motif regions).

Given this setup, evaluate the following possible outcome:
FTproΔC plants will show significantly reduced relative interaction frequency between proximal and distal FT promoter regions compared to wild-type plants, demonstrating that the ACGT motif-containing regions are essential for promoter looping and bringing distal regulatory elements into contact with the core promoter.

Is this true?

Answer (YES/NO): NO